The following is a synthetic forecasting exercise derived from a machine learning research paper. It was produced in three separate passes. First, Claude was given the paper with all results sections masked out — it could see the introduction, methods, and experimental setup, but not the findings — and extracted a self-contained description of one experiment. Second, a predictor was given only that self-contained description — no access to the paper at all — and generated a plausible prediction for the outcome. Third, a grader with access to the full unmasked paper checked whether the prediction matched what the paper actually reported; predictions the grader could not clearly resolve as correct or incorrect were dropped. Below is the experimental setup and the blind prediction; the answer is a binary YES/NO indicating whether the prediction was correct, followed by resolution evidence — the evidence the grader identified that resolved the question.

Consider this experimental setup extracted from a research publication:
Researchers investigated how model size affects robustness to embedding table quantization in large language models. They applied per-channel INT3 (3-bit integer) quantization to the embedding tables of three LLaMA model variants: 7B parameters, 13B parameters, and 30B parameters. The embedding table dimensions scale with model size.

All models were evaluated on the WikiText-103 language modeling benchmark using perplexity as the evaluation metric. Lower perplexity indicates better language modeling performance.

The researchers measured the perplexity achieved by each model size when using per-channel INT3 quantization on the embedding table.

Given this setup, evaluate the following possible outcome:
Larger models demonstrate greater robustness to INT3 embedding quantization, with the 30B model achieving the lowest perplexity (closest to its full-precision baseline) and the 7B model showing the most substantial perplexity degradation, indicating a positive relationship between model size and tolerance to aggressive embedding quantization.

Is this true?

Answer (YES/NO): YES